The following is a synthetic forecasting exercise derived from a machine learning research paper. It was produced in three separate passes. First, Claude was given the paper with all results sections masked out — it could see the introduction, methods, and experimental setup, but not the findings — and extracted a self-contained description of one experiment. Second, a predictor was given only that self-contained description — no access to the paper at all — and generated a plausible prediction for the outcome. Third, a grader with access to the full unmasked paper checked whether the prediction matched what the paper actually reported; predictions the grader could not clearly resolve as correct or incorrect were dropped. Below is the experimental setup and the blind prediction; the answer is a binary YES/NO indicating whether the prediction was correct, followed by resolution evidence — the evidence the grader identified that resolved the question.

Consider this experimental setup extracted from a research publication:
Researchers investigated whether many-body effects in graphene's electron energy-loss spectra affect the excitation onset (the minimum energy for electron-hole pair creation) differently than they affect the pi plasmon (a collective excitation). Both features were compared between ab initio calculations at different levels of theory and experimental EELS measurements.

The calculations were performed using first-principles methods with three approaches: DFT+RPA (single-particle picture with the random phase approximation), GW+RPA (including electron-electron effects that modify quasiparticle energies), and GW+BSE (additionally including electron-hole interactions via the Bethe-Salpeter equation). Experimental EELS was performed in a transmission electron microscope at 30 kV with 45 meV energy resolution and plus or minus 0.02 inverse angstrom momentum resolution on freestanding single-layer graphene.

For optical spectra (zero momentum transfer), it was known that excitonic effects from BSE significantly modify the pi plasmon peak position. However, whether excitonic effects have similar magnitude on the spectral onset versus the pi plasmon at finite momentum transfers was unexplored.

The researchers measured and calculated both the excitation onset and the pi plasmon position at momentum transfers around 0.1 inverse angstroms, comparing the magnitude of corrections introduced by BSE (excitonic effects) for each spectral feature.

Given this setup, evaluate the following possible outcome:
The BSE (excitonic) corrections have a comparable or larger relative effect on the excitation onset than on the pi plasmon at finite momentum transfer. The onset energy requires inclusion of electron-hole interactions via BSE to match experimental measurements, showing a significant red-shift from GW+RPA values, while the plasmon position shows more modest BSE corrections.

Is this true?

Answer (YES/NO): NO